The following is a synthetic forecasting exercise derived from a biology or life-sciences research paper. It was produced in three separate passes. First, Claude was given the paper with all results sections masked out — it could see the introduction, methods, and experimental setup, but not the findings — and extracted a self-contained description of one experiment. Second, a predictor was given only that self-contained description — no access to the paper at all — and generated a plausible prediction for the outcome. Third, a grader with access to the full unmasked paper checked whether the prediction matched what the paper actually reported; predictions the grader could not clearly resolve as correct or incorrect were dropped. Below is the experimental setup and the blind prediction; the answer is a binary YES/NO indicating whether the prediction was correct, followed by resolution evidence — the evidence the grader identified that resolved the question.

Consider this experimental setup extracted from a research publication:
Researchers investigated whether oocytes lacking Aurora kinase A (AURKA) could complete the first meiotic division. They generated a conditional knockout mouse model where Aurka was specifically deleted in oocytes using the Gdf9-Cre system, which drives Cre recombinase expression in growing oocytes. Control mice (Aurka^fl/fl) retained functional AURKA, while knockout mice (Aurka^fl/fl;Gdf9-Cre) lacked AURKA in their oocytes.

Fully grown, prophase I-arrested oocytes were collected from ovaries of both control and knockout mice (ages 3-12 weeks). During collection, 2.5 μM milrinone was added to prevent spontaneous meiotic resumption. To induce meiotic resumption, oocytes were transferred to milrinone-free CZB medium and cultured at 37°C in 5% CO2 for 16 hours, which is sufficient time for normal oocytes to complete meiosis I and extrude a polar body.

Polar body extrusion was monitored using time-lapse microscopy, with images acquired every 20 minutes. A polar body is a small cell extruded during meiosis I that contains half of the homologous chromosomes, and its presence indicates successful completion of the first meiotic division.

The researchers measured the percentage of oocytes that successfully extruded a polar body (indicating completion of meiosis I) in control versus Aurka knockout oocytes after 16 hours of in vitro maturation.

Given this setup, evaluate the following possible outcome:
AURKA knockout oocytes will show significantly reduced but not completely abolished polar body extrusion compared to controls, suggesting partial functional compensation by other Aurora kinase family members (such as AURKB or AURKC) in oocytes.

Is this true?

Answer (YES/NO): NO